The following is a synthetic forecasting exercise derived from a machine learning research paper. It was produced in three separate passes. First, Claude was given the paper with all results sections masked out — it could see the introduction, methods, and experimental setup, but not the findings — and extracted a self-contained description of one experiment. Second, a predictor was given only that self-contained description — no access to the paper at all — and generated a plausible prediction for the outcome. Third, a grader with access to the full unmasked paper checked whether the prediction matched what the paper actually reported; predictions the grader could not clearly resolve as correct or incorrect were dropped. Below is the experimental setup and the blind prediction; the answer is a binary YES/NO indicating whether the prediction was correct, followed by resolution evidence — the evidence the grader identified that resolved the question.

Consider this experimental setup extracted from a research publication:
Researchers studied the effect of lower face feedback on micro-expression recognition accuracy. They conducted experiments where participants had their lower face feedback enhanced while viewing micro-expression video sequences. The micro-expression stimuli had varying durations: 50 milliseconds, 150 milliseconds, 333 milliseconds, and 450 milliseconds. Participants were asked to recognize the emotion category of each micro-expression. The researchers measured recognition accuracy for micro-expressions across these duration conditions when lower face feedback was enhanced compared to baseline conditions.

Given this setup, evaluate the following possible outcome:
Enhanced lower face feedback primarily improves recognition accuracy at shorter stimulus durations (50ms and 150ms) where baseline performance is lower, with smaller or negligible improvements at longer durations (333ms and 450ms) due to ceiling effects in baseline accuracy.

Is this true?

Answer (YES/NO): NO